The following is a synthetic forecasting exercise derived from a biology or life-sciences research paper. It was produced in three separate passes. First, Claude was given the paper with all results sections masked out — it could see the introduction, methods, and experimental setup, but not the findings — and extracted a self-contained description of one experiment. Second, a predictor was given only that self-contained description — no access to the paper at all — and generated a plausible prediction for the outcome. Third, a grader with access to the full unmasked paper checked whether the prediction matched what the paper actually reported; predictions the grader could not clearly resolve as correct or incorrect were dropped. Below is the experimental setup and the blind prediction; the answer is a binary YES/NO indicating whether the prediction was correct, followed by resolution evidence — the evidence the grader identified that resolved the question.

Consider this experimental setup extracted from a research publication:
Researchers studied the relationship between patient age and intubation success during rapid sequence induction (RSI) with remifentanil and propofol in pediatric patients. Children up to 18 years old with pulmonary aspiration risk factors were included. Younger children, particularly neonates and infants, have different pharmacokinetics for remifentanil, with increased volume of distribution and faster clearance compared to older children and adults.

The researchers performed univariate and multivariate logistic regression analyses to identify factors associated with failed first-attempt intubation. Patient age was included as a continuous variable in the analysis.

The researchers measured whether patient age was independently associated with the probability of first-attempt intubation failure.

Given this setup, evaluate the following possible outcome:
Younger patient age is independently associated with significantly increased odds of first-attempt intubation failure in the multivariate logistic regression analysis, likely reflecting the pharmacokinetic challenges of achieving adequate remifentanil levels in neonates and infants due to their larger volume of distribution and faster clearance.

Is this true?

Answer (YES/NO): YES